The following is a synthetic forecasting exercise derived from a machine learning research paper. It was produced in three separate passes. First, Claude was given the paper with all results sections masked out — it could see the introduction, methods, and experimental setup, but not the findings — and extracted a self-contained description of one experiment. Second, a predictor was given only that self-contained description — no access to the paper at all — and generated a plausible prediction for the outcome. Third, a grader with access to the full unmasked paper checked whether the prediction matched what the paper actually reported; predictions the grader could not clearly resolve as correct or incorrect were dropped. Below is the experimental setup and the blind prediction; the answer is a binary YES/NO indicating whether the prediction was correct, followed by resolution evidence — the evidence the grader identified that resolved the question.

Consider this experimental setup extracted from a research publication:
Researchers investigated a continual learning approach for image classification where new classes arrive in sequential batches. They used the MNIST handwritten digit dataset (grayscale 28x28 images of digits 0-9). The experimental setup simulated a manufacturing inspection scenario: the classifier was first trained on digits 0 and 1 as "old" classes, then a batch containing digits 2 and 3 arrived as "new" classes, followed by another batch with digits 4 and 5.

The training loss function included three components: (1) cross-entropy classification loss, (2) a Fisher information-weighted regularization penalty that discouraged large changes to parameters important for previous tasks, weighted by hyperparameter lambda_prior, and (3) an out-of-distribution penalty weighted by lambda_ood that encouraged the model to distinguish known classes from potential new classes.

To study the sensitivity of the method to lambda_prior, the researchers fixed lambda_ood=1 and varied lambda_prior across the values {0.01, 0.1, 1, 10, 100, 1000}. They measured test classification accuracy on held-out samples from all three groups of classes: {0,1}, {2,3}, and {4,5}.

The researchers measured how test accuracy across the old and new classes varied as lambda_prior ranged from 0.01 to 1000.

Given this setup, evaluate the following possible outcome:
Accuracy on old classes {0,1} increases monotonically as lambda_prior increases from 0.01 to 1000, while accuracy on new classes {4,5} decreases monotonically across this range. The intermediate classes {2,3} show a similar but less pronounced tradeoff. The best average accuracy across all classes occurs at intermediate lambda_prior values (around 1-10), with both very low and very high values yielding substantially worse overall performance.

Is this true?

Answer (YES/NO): NO